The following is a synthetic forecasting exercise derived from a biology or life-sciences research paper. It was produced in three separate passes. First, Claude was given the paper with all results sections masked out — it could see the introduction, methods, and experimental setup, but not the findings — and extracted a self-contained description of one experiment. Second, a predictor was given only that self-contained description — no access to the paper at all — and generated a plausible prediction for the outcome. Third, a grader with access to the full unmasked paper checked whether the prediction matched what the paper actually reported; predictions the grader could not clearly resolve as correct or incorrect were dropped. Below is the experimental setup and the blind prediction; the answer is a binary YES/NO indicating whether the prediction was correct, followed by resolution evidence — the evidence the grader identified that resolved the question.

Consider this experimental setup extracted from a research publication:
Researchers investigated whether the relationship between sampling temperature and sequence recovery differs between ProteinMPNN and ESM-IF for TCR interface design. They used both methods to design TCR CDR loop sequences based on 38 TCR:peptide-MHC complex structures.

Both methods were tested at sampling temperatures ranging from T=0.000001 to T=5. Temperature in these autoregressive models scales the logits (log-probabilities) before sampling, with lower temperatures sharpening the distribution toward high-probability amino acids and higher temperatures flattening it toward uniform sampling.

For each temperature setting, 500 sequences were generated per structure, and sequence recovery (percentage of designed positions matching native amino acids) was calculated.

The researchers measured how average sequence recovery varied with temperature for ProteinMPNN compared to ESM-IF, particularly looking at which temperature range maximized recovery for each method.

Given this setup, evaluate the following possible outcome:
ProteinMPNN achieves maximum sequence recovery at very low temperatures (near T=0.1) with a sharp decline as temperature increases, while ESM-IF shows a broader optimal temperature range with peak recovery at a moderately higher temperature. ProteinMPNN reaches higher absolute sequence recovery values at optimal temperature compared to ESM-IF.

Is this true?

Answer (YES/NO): NO